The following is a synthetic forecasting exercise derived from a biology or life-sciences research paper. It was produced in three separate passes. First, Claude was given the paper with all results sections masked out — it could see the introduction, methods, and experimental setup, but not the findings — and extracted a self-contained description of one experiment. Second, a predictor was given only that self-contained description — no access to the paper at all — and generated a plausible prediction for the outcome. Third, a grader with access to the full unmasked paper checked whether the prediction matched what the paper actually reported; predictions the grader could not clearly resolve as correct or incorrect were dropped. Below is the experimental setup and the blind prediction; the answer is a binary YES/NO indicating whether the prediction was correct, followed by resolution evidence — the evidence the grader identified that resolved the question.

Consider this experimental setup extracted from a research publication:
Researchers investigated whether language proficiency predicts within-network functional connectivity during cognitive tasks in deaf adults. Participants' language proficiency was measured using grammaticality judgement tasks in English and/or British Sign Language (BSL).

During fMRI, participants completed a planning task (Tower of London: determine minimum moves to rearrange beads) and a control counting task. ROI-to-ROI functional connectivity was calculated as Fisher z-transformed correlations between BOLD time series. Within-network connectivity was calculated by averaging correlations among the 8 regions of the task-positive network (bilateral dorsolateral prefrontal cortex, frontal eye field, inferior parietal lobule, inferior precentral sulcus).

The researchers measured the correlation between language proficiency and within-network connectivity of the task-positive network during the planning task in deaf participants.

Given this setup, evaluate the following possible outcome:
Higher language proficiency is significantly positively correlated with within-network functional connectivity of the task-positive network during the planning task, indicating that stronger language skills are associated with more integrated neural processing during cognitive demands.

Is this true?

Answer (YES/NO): NO